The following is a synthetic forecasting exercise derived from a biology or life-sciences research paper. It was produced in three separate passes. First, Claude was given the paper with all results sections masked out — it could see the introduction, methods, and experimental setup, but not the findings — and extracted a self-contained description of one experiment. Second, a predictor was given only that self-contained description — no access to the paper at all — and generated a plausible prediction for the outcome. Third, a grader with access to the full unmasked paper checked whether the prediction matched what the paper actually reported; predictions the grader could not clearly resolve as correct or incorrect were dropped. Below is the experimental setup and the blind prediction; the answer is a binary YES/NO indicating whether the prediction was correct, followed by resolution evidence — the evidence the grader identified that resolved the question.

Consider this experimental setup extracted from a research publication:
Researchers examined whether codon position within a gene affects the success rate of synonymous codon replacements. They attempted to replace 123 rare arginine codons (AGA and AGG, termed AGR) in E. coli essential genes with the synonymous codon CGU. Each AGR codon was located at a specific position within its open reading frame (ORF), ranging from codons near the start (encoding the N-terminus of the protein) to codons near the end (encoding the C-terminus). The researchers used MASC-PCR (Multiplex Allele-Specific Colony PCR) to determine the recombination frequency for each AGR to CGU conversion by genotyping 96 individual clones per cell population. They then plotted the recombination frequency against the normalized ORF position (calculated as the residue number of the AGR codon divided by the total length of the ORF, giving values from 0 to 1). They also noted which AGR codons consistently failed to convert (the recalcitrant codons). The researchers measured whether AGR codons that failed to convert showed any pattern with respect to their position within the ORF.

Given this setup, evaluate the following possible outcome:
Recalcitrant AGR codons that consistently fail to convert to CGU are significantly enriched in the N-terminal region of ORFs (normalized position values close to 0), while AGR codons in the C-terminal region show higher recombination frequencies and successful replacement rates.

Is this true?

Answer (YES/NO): NO